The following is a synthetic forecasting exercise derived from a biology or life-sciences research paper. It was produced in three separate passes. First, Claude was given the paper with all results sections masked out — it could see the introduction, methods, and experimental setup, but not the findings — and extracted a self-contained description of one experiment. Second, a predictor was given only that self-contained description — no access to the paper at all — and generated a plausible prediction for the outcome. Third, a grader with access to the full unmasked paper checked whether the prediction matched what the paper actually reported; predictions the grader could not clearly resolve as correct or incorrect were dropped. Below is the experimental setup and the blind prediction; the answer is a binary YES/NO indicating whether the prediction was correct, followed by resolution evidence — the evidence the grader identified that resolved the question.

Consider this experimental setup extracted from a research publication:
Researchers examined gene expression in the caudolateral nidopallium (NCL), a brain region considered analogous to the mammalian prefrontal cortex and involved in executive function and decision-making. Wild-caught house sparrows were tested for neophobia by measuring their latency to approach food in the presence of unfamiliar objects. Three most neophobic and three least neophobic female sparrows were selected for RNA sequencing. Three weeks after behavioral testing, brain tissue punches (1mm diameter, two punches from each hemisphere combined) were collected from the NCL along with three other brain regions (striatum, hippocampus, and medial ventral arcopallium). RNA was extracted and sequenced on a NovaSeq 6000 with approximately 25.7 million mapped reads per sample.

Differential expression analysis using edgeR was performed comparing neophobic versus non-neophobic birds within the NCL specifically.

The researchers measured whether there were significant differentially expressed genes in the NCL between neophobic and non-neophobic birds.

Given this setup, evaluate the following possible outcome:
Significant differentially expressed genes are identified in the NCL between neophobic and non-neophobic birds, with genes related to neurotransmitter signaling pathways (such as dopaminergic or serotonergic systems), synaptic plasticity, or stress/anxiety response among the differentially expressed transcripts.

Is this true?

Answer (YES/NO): YES